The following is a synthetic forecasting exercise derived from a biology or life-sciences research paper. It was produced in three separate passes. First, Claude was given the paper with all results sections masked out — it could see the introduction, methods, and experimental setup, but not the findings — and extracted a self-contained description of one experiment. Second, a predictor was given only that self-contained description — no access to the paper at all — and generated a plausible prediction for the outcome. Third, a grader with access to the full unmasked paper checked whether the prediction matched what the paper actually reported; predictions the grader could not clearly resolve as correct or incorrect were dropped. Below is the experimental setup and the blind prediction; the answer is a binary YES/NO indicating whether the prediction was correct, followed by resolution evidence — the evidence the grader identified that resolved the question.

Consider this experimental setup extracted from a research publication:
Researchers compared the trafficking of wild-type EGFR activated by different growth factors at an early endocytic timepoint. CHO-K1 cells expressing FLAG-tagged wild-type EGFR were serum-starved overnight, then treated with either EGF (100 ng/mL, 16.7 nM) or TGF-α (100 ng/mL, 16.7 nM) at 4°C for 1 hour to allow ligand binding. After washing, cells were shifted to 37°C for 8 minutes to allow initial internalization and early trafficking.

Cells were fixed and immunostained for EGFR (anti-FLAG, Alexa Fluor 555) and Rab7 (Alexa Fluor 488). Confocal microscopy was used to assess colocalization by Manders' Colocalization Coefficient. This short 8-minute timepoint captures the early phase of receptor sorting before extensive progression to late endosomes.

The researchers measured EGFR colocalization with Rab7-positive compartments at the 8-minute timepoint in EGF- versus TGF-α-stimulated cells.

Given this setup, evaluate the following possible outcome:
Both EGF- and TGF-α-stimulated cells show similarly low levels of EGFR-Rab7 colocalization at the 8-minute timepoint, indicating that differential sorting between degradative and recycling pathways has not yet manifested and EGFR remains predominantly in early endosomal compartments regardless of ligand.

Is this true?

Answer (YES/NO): YES